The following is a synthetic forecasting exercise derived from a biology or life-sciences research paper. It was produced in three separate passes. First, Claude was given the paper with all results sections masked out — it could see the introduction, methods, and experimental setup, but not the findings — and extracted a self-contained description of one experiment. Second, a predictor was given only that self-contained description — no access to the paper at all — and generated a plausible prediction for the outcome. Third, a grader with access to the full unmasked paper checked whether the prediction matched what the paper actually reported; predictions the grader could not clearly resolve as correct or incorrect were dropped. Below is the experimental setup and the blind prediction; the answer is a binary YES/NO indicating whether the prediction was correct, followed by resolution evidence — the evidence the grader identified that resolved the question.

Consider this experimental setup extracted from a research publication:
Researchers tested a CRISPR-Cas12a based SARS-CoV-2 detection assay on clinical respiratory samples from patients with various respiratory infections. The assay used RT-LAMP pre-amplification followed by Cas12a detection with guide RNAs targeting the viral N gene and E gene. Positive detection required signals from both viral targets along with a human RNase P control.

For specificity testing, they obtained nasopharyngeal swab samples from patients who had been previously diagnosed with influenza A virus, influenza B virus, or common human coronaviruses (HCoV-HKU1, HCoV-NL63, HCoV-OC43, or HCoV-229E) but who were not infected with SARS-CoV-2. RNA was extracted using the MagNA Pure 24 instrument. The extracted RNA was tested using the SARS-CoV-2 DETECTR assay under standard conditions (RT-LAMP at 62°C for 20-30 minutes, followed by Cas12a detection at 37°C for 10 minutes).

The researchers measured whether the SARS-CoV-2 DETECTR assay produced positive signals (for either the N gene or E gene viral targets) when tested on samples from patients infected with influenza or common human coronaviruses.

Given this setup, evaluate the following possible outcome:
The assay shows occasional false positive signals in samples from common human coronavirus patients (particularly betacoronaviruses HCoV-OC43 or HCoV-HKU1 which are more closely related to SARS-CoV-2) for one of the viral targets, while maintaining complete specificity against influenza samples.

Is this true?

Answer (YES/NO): NO